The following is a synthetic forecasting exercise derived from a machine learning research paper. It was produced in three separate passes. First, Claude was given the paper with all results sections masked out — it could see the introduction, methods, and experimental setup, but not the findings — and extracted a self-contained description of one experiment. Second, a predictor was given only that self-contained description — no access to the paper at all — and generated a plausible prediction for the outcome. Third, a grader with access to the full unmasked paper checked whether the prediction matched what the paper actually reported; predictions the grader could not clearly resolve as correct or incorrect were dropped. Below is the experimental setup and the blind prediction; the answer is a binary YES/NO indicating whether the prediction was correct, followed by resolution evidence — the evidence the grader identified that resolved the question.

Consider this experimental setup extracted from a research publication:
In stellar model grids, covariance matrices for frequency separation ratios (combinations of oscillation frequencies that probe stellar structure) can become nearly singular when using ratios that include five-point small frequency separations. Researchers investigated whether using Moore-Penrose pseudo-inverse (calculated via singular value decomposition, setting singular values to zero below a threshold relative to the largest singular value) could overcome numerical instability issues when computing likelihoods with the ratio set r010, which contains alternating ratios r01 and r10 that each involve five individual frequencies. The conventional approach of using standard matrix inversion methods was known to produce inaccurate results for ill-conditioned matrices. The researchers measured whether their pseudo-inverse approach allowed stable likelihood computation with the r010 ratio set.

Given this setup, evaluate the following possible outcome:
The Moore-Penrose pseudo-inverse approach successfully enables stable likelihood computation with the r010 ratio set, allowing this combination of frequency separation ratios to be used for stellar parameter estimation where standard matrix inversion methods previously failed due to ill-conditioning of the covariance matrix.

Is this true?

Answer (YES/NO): YES